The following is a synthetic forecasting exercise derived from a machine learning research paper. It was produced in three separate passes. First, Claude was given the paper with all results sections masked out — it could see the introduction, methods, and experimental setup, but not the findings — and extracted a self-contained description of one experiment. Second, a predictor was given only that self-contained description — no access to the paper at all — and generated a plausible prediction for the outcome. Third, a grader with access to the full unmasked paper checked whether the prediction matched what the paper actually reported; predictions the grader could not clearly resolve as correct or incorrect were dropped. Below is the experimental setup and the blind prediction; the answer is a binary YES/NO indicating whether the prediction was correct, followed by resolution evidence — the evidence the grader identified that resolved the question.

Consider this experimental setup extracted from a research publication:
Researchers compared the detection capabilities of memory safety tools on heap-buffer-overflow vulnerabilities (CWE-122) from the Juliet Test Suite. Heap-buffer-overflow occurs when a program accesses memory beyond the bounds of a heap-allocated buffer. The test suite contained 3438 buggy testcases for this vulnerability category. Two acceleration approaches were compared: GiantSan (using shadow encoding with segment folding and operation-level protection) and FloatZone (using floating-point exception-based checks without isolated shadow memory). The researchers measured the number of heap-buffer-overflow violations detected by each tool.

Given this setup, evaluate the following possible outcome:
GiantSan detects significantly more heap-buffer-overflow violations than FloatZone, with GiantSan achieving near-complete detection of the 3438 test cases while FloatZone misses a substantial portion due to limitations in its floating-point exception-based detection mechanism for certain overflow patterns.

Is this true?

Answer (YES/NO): NO